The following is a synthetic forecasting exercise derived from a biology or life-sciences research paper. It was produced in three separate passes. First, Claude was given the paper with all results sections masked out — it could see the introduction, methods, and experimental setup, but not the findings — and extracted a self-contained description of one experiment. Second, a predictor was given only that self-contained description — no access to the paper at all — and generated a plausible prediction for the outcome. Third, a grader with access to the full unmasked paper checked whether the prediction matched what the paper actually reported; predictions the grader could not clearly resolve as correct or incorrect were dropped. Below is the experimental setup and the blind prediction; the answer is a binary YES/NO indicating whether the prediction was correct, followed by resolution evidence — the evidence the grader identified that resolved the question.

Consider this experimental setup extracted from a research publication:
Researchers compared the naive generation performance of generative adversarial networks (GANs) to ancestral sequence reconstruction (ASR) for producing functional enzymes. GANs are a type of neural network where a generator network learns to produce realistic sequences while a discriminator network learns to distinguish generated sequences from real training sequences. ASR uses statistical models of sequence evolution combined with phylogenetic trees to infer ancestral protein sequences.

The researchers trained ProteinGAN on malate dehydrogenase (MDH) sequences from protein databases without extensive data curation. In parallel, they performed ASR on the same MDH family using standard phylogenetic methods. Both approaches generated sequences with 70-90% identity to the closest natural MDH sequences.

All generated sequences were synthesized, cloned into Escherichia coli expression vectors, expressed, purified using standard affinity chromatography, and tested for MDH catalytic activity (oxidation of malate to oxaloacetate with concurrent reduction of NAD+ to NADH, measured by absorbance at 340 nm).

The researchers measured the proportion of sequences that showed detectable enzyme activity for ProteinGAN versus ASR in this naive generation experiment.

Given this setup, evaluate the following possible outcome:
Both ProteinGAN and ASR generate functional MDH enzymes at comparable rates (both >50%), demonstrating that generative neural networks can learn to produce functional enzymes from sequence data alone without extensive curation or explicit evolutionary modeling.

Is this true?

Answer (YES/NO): NO